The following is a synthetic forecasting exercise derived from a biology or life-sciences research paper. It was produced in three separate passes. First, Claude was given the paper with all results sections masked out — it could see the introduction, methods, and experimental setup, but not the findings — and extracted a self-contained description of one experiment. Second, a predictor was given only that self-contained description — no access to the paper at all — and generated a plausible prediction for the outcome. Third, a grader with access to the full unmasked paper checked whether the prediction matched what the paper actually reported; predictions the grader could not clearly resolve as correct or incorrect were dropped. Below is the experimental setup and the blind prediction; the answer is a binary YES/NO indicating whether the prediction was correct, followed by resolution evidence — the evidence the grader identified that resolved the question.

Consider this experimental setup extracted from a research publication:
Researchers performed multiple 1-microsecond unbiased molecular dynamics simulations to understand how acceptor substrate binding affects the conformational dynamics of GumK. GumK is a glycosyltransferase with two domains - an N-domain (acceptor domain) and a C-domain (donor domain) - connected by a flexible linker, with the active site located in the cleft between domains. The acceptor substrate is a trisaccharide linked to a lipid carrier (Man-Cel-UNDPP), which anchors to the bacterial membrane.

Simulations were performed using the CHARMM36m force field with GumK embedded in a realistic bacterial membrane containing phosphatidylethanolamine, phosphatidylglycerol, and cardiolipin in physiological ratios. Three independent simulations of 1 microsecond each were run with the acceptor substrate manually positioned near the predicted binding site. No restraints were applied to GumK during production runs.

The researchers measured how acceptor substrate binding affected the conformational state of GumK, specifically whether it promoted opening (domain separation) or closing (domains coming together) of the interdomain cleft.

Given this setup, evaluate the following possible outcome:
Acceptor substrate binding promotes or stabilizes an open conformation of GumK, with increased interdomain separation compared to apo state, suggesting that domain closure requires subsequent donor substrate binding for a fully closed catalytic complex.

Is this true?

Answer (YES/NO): YES